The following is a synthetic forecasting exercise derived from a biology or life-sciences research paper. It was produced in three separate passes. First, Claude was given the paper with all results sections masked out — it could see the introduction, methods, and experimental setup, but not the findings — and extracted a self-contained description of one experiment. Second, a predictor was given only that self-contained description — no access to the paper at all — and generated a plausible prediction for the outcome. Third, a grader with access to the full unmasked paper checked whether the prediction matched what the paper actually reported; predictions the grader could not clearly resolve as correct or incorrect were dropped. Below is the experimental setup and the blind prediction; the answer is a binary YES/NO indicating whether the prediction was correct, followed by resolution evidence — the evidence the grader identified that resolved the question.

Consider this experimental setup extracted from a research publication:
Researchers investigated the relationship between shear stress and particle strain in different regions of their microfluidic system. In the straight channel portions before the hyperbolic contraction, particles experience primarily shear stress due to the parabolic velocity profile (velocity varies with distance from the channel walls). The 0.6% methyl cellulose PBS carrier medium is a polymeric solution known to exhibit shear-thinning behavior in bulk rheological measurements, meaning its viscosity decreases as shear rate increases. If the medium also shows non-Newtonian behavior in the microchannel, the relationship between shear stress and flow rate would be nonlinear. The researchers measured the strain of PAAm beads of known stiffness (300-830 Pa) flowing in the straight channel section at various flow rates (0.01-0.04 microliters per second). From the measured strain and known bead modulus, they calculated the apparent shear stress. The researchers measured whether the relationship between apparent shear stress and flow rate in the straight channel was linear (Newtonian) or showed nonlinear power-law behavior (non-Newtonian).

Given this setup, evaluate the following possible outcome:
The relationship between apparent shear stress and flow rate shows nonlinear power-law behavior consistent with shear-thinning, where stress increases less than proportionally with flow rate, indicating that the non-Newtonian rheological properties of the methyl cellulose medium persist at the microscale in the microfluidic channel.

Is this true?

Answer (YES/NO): NO